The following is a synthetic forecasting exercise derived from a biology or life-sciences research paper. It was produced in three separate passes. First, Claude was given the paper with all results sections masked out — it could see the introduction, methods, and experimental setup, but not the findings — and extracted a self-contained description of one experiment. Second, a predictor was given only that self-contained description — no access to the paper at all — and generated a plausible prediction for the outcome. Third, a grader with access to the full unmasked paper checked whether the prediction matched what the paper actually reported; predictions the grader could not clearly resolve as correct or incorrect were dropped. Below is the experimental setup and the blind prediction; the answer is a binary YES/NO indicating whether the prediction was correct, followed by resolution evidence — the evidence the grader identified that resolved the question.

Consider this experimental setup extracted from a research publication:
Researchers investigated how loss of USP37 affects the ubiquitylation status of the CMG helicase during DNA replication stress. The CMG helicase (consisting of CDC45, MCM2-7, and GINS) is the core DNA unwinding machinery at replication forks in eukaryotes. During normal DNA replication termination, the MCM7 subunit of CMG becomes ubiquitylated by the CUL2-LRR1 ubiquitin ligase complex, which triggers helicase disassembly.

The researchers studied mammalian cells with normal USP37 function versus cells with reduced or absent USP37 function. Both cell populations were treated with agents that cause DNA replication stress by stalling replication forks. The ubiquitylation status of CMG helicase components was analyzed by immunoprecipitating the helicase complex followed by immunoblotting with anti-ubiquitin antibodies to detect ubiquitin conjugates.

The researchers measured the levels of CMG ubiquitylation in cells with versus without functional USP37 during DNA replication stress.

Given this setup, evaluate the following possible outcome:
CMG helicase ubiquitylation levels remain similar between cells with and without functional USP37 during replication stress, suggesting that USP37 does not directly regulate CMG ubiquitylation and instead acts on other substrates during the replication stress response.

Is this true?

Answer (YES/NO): NO